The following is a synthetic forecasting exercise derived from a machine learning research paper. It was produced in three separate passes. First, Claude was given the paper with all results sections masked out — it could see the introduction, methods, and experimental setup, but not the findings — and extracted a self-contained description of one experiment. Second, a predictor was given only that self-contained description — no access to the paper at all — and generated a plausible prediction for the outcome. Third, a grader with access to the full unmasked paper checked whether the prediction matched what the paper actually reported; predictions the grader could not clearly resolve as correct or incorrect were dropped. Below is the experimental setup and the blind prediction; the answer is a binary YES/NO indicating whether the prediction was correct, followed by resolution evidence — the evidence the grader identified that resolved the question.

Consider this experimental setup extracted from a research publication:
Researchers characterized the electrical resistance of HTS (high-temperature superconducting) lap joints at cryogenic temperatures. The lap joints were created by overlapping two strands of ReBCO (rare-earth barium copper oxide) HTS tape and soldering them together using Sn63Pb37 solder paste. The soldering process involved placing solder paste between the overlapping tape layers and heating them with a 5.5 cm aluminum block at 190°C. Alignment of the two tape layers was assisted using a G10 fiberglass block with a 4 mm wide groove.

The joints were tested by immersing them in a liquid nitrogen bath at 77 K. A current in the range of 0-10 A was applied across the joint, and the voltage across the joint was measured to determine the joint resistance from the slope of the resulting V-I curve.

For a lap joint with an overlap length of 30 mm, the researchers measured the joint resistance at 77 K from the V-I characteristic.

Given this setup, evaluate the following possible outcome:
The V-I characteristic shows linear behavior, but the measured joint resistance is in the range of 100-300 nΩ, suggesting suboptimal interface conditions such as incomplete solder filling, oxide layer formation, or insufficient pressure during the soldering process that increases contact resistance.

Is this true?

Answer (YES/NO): NO